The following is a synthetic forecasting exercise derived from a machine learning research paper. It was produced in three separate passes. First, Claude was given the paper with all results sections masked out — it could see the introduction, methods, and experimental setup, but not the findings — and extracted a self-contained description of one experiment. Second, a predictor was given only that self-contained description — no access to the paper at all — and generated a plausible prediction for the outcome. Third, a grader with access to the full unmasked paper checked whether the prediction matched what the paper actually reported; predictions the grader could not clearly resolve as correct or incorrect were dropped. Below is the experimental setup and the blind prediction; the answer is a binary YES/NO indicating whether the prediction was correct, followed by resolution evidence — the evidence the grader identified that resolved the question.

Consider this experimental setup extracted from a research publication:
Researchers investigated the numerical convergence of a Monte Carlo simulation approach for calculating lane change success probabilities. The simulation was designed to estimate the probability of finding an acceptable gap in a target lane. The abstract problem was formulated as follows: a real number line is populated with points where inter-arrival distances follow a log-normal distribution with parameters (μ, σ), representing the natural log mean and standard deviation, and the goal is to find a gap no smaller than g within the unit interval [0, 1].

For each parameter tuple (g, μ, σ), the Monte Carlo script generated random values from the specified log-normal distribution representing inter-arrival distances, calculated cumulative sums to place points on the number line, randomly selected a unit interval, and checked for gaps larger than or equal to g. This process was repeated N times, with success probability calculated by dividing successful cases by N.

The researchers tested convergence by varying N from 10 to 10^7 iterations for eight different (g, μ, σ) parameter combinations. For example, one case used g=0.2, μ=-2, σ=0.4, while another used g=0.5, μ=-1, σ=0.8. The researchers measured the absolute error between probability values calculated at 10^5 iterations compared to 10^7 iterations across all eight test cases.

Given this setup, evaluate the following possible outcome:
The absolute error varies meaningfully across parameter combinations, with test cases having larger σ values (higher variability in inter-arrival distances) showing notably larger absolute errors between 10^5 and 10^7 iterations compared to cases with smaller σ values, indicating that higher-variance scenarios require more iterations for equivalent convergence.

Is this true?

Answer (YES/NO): NO